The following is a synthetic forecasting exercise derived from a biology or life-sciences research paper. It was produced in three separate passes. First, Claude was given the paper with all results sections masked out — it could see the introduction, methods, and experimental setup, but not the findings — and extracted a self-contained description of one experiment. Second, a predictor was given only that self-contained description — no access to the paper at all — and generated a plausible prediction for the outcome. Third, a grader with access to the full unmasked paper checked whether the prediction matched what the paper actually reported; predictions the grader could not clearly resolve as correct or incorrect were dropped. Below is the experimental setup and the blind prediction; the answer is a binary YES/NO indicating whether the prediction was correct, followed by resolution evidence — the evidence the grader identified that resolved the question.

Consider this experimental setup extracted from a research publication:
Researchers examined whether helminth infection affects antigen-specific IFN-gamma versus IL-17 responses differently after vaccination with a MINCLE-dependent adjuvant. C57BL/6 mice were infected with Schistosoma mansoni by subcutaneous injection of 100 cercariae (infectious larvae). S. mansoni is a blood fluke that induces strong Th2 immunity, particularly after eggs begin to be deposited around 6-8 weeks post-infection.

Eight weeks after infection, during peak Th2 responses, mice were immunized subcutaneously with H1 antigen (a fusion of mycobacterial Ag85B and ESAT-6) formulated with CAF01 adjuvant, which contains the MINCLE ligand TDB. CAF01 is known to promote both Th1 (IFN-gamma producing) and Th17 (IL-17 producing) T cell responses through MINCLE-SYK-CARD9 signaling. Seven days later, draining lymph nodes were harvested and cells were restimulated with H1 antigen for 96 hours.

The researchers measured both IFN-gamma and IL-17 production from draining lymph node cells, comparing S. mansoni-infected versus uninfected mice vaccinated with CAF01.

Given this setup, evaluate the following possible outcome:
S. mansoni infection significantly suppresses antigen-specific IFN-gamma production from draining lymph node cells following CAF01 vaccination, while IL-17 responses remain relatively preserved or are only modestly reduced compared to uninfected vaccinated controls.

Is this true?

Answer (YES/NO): NO